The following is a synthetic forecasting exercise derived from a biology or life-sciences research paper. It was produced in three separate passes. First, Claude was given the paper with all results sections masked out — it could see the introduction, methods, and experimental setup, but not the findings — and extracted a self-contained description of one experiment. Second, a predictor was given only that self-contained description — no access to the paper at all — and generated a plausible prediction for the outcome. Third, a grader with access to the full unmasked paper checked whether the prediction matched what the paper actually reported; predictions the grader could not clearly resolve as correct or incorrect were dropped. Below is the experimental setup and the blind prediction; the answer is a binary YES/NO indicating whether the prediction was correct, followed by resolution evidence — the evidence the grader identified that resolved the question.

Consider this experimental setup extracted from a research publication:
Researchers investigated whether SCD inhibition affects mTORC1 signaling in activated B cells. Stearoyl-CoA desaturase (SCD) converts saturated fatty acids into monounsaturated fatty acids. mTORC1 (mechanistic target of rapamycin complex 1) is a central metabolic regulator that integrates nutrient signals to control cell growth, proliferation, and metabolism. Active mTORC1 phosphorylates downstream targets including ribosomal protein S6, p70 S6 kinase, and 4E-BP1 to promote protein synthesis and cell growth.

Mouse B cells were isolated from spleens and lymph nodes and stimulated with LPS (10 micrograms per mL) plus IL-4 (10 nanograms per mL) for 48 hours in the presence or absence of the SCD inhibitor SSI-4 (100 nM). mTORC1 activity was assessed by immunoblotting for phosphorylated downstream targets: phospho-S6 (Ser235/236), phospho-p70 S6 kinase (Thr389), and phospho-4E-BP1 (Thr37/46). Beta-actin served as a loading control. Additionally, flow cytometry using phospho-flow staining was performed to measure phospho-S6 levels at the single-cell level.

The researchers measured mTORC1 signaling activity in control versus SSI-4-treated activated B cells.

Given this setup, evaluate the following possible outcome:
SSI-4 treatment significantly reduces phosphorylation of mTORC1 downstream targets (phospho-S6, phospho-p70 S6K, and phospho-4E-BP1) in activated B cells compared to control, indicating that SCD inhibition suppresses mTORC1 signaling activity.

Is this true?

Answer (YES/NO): NO